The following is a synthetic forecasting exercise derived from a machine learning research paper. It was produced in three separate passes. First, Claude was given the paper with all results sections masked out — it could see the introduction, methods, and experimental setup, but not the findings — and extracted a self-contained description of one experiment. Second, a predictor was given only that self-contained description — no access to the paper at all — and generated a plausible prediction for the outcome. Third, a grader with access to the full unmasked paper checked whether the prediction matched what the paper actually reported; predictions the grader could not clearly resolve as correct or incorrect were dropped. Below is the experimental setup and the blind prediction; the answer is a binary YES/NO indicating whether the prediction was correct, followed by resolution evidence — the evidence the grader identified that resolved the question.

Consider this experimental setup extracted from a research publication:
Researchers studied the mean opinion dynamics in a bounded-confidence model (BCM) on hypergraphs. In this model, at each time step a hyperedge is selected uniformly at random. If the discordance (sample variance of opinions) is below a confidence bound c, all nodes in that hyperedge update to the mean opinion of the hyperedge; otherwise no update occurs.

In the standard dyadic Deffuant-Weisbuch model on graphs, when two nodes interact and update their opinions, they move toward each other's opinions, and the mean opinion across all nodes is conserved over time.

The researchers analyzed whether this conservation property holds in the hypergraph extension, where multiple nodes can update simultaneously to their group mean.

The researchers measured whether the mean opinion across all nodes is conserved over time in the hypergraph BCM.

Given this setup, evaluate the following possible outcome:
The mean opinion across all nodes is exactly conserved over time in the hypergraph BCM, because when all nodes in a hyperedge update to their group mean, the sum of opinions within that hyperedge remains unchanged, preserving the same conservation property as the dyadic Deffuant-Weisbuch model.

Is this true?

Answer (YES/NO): YES